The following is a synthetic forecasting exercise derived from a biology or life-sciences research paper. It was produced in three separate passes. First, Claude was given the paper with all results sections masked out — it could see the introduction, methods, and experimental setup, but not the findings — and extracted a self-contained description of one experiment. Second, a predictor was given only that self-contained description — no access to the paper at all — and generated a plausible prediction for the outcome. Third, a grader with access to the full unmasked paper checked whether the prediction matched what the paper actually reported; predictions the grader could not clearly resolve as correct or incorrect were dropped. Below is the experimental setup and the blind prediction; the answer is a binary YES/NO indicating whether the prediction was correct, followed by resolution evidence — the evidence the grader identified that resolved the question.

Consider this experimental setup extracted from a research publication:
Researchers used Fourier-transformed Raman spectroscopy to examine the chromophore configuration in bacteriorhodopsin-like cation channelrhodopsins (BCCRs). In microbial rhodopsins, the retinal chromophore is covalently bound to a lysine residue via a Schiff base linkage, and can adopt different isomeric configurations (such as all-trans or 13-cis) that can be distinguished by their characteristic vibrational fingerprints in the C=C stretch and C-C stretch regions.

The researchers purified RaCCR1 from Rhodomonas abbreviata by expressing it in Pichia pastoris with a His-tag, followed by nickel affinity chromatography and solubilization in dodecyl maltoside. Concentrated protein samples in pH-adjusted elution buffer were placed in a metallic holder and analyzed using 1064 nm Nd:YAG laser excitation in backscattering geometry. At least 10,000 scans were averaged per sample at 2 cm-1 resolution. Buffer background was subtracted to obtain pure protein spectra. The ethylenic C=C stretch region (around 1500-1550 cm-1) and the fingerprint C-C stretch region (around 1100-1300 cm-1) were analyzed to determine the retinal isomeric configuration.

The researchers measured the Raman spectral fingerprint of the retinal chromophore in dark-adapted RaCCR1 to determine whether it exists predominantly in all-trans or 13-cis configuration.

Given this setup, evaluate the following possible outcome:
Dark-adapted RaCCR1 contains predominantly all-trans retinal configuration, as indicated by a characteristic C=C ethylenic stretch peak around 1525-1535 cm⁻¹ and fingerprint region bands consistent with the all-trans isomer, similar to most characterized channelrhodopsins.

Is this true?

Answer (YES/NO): YES